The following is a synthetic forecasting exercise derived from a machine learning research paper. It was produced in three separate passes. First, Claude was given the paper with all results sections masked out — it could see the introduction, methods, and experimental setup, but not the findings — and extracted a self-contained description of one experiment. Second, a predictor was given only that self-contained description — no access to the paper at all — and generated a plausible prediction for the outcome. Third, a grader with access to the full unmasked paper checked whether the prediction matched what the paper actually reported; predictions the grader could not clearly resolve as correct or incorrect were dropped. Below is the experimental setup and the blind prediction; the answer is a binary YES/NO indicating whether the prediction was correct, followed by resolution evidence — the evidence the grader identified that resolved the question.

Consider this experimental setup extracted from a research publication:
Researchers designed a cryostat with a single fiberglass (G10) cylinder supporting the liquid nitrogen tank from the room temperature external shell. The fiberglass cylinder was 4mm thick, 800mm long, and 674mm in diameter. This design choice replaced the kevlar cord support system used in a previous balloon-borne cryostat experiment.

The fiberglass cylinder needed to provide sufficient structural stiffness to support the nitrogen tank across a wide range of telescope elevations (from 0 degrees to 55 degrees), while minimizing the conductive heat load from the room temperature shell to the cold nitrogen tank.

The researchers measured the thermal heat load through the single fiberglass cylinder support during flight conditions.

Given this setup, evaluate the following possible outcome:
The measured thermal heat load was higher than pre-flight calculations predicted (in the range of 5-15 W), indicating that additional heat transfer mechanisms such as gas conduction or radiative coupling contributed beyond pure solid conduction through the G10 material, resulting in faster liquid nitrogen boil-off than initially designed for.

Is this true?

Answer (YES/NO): NO